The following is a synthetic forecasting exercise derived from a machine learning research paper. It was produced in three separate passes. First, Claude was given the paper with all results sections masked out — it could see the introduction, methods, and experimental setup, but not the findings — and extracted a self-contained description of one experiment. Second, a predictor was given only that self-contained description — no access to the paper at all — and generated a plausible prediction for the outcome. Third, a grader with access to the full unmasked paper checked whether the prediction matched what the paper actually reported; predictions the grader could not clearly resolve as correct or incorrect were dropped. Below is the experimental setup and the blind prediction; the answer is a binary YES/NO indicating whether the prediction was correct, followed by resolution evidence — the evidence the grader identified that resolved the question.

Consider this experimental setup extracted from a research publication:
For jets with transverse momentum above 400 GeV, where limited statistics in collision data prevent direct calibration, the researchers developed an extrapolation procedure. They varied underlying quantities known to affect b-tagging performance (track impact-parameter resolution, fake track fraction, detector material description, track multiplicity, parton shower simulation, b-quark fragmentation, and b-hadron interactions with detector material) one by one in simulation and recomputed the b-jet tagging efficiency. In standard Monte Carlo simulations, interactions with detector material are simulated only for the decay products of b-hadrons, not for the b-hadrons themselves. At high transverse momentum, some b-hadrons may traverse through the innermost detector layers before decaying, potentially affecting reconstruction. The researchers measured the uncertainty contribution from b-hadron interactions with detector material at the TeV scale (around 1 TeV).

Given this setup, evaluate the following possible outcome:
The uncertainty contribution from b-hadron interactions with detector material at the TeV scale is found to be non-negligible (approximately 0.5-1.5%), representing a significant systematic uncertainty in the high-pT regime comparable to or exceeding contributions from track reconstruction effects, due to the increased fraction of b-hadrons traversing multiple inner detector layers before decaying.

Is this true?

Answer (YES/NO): NO